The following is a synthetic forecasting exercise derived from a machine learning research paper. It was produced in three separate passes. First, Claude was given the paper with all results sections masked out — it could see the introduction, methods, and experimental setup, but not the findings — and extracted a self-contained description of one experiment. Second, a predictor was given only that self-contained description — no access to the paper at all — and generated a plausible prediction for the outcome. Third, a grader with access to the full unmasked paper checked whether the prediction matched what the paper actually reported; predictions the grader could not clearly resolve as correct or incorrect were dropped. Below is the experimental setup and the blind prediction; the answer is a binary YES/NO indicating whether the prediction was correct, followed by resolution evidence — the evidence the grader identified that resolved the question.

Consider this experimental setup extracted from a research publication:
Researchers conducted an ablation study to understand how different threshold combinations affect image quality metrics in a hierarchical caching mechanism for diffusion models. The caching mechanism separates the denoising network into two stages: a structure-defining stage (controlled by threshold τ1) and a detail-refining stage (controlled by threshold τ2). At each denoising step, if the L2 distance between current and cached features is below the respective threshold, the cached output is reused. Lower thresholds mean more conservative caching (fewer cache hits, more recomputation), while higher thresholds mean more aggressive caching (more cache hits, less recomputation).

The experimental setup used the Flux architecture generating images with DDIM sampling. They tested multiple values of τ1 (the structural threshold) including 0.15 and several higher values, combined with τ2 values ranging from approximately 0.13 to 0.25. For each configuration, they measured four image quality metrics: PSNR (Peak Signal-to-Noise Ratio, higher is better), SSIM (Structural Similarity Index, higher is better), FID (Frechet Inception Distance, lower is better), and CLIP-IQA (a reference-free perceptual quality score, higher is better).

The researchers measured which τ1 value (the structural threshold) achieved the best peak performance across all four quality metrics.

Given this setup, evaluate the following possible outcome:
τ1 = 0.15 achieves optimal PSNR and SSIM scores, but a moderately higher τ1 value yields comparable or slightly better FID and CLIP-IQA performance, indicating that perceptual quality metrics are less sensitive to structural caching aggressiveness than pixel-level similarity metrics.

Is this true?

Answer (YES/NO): NO